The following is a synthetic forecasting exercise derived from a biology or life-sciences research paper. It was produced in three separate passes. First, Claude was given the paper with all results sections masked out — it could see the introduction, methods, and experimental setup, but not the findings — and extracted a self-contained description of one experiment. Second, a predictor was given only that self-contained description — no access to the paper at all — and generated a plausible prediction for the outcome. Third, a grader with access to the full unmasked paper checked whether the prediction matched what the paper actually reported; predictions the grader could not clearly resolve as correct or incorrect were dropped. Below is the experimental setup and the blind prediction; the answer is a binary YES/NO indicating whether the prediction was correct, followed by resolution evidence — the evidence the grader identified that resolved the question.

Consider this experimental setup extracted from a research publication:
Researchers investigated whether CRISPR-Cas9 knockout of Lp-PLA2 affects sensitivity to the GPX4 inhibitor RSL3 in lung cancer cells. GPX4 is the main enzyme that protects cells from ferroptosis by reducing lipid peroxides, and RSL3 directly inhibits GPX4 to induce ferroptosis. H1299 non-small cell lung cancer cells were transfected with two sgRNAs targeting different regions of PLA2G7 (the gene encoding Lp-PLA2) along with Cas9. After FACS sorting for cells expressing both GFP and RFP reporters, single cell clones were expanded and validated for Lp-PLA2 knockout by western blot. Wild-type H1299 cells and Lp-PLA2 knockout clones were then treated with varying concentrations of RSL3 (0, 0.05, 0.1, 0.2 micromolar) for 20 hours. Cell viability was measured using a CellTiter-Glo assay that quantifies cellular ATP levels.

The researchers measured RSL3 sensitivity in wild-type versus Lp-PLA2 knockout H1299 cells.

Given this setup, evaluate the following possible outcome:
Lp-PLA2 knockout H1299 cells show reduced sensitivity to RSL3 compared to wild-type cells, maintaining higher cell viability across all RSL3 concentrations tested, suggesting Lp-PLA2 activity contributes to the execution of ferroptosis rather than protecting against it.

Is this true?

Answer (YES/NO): NO